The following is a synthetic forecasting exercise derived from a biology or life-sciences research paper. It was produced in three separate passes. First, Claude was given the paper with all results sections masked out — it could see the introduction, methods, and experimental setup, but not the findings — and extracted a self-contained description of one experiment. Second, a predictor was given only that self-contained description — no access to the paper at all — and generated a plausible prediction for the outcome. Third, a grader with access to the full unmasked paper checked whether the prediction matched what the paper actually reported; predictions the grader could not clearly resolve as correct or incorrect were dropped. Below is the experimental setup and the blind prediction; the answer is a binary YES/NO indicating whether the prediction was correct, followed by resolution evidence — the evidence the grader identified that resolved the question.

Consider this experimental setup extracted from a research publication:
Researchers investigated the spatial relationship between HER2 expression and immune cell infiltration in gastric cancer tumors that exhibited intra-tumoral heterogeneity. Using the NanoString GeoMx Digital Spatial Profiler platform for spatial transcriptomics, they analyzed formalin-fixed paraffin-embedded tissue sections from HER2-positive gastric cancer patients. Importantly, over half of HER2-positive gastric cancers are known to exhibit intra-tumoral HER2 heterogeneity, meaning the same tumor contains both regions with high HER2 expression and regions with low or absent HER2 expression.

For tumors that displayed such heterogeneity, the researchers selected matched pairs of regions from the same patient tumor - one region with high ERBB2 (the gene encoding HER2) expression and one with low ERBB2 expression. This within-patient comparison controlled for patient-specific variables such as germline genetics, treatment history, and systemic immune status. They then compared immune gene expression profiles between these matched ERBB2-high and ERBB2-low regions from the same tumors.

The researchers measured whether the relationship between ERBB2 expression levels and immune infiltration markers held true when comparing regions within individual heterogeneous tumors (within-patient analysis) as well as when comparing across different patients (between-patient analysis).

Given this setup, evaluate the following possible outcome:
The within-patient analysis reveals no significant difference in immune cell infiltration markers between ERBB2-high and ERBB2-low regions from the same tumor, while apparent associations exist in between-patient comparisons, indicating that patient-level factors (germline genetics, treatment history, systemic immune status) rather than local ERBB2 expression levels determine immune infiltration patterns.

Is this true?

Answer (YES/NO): NO